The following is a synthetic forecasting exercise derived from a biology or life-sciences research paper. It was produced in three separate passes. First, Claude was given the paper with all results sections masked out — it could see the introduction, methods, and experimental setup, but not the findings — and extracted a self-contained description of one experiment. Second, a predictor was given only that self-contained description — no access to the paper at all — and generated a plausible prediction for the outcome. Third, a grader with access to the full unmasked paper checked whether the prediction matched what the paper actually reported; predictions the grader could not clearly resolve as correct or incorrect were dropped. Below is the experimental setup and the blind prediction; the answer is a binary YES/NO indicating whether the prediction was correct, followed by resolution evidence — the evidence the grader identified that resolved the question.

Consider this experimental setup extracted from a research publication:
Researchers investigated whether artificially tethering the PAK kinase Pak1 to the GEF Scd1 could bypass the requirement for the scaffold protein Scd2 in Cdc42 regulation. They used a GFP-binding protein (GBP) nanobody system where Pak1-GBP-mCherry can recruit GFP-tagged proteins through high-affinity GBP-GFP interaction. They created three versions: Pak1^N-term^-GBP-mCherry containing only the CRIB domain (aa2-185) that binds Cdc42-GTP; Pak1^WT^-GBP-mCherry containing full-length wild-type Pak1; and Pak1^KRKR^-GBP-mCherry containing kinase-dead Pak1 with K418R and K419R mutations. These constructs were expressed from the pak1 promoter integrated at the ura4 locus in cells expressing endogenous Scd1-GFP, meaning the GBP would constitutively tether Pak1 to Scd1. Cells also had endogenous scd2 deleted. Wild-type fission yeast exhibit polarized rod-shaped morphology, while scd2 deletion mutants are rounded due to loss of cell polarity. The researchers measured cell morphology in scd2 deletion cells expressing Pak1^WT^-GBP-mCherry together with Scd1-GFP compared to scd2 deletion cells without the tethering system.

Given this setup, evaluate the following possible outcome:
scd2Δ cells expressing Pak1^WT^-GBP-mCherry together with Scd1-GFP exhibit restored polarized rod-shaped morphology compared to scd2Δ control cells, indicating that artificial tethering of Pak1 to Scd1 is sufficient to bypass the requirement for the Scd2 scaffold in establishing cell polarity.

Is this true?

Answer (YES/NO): YES